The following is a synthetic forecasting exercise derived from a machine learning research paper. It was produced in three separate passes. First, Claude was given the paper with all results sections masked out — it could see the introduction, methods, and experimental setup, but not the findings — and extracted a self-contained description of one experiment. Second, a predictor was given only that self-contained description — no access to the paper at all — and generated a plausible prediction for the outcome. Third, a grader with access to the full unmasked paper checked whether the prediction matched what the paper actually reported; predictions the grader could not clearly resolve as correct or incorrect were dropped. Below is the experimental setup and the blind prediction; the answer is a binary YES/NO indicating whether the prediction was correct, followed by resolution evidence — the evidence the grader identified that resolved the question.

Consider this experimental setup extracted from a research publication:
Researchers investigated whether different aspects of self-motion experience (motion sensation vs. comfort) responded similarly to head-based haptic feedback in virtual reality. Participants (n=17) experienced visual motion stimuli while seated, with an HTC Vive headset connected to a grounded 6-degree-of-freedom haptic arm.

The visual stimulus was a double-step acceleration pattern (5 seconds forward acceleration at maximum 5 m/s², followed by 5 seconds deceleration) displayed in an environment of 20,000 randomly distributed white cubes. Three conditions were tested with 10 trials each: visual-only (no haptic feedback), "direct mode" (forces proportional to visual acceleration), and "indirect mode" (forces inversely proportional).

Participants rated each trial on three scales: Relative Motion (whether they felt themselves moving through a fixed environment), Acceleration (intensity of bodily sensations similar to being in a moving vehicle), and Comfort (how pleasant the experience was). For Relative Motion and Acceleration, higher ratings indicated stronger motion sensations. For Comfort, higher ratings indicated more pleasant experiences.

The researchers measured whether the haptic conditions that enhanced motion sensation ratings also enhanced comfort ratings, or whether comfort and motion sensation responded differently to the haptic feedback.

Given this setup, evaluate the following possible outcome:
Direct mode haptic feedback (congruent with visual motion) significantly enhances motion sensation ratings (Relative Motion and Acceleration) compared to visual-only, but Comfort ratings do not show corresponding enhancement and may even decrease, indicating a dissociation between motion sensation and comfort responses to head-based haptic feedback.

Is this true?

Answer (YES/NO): YES